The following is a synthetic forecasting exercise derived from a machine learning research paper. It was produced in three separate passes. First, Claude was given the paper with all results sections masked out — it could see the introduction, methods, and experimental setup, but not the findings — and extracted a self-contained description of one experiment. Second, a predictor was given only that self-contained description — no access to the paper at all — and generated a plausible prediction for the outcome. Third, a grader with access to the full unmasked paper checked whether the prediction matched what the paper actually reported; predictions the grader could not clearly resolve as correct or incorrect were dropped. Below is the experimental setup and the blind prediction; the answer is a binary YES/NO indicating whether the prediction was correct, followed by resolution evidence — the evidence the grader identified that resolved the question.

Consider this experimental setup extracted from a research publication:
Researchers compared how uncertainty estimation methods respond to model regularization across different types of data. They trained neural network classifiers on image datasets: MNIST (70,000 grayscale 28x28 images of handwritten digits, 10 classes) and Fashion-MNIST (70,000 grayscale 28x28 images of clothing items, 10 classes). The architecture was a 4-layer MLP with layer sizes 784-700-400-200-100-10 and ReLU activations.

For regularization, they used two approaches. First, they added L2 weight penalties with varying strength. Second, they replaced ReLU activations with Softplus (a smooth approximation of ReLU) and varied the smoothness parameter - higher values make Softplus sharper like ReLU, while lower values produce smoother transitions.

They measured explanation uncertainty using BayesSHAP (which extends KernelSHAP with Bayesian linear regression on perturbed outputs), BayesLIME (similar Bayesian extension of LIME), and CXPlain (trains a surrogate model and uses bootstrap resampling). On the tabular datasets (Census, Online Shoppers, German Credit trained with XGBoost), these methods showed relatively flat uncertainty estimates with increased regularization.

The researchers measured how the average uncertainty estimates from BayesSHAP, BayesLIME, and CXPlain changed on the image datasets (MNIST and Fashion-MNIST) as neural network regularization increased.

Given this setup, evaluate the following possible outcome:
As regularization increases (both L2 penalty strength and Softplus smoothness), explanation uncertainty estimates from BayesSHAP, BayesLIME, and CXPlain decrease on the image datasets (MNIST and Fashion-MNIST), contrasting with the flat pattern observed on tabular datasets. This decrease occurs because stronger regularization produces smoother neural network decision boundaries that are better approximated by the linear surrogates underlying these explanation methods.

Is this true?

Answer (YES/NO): YES